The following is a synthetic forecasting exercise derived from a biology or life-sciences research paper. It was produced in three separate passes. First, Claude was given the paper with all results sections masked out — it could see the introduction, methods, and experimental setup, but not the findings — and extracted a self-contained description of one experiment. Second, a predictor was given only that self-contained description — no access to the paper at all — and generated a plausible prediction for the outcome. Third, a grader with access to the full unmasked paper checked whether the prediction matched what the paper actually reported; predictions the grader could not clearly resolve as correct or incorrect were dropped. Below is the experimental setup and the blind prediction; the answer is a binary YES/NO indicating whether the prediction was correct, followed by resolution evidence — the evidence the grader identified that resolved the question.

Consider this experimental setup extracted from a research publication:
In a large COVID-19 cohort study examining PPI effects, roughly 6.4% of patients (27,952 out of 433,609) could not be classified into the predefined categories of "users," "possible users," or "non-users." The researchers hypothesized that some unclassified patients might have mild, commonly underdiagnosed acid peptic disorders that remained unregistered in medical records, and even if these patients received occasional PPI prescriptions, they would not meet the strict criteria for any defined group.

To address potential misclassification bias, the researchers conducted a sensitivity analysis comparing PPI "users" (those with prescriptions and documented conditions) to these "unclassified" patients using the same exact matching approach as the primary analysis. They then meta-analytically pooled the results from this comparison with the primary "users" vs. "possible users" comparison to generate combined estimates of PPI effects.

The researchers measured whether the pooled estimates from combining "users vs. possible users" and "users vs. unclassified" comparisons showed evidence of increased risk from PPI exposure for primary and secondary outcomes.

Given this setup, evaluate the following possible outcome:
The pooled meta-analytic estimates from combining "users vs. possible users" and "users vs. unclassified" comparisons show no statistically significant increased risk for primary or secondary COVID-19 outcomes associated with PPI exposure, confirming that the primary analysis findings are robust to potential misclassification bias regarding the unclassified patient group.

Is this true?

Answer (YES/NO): YES